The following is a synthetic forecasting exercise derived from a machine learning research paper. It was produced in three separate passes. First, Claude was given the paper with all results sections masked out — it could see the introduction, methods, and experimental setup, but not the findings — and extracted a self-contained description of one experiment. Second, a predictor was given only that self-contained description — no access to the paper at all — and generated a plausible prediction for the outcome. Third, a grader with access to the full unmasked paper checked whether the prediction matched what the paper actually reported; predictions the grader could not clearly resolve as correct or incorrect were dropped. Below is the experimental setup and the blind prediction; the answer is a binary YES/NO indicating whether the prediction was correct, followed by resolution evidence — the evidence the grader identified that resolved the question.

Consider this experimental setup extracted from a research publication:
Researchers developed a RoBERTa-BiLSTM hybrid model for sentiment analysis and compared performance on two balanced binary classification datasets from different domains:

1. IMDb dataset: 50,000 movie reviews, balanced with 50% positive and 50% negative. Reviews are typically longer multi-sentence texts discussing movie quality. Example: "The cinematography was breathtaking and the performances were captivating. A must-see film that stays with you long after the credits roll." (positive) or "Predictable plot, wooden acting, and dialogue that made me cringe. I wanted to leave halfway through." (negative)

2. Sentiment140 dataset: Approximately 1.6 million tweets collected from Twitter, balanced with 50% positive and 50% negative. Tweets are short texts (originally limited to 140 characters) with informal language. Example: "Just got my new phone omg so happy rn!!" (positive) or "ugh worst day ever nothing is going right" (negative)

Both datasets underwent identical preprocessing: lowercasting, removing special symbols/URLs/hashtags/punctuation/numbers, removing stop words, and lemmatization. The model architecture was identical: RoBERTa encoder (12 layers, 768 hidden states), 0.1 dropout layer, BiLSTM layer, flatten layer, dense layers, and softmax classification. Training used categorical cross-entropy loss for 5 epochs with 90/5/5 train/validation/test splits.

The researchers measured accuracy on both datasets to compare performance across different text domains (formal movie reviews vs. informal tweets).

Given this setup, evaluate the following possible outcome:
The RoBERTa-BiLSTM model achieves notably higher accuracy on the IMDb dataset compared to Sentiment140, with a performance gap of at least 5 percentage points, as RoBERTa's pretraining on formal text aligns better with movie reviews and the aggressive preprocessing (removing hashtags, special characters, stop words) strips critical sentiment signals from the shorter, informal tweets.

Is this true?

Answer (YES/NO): YES